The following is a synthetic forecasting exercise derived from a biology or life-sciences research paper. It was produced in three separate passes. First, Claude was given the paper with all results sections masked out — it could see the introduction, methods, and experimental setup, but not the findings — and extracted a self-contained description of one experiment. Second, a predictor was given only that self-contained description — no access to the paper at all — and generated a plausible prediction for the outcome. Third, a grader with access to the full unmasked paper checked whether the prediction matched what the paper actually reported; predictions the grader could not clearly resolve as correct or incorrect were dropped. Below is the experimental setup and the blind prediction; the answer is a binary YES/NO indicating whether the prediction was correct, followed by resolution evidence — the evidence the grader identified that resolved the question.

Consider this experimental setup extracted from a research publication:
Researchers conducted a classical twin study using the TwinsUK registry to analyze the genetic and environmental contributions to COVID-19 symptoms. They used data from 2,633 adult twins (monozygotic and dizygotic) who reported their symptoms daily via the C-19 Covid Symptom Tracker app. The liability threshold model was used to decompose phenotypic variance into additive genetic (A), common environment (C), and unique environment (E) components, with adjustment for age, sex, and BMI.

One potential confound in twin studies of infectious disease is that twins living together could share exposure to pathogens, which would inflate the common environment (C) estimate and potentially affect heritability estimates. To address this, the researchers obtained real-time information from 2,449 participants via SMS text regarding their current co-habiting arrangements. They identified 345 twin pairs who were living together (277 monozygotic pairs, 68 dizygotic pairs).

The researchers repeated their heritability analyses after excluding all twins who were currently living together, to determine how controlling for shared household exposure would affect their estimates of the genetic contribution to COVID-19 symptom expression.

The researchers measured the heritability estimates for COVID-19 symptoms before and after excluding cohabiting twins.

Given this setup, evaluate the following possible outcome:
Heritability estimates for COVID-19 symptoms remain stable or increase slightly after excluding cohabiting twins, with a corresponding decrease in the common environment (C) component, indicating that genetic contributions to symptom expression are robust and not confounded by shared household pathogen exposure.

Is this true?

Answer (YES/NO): NO